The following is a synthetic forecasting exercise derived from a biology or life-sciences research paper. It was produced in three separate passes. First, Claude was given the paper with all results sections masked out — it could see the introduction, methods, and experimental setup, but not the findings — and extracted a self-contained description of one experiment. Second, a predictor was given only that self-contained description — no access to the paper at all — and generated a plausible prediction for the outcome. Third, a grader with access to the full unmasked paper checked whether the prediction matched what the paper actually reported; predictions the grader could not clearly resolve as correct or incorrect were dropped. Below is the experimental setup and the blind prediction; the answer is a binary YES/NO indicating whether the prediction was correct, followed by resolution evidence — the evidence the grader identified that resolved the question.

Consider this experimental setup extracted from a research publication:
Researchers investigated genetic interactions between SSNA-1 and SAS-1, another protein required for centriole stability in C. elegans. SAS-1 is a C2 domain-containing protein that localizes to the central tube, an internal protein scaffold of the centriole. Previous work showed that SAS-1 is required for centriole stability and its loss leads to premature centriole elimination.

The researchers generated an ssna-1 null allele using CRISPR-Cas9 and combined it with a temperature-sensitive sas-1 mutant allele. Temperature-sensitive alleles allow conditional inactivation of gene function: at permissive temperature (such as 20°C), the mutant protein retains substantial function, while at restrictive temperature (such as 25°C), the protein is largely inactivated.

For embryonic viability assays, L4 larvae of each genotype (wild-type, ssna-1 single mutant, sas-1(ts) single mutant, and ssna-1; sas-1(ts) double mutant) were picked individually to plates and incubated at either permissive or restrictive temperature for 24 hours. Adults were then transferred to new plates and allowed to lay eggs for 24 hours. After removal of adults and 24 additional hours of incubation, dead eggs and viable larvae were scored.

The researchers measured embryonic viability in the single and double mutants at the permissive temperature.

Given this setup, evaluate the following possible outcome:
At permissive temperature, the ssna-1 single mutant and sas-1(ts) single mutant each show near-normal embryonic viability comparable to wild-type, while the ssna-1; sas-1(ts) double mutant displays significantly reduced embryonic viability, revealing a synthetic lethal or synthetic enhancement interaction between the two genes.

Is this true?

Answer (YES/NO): NO